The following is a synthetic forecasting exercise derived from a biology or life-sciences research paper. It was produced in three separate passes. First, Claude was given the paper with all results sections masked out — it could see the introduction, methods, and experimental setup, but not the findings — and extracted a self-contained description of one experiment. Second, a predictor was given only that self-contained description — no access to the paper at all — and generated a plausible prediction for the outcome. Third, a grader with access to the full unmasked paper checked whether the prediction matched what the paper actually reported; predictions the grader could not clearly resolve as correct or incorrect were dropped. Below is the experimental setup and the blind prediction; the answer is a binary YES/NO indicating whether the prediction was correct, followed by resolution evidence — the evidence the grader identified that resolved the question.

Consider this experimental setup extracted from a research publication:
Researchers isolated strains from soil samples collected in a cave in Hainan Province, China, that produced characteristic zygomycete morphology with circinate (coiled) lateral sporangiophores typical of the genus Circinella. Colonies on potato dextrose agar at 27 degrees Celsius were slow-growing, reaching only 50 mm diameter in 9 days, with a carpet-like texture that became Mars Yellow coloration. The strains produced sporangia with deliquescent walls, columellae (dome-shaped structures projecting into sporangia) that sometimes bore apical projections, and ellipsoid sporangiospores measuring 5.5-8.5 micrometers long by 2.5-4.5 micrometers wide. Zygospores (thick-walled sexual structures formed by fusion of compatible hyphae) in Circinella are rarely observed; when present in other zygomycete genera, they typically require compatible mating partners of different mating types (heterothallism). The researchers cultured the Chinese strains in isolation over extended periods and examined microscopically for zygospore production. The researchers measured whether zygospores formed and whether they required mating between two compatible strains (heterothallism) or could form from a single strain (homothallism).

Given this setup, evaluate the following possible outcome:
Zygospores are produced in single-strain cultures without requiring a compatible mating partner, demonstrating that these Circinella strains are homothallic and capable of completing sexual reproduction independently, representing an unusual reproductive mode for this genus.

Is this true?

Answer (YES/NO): YES